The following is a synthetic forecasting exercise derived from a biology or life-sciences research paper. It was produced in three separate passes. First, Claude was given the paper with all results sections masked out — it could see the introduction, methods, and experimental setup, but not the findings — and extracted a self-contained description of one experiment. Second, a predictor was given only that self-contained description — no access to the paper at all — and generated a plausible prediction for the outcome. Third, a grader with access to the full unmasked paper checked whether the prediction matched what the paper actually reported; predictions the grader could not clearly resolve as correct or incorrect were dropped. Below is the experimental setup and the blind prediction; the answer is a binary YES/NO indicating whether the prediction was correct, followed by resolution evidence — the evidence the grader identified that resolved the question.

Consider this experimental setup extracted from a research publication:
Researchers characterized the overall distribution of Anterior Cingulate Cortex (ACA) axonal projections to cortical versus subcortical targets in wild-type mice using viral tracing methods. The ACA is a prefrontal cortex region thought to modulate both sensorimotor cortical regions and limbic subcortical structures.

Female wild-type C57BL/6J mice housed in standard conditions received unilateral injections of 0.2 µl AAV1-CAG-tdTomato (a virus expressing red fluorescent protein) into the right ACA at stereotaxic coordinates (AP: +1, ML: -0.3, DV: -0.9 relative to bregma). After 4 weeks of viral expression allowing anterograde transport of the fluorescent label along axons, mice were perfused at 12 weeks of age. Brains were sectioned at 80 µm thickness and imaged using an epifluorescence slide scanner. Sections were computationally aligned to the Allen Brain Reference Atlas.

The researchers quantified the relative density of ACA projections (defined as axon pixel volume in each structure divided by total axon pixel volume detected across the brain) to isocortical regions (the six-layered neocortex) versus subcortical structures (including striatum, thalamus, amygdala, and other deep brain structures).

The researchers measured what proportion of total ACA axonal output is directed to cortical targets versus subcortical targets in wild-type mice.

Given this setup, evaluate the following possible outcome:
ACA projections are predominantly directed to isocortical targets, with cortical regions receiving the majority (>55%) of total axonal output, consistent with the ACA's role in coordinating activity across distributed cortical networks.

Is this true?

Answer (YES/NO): YES